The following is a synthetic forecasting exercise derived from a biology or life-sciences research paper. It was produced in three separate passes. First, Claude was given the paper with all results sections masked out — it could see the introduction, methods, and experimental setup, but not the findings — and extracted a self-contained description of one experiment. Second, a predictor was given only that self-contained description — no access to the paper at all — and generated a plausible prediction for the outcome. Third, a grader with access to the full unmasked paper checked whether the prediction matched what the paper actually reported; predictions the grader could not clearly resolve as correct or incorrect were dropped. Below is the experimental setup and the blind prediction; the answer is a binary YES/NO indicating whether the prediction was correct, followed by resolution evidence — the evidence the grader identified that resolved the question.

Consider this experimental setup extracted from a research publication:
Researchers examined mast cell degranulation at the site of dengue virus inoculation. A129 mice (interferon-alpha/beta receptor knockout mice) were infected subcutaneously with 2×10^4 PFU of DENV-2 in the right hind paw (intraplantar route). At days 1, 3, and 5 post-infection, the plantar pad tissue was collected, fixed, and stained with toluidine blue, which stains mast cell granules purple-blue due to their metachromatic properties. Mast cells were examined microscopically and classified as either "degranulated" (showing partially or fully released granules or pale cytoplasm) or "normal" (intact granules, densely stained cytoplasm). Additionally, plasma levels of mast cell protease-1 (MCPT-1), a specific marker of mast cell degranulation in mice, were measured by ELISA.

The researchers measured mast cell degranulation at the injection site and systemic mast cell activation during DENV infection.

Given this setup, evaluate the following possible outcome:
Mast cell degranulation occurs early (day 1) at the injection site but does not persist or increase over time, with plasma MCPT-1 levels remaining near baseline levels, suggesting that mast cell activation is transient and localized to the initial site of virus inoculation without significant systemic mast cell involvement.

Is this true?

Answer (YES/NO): NO